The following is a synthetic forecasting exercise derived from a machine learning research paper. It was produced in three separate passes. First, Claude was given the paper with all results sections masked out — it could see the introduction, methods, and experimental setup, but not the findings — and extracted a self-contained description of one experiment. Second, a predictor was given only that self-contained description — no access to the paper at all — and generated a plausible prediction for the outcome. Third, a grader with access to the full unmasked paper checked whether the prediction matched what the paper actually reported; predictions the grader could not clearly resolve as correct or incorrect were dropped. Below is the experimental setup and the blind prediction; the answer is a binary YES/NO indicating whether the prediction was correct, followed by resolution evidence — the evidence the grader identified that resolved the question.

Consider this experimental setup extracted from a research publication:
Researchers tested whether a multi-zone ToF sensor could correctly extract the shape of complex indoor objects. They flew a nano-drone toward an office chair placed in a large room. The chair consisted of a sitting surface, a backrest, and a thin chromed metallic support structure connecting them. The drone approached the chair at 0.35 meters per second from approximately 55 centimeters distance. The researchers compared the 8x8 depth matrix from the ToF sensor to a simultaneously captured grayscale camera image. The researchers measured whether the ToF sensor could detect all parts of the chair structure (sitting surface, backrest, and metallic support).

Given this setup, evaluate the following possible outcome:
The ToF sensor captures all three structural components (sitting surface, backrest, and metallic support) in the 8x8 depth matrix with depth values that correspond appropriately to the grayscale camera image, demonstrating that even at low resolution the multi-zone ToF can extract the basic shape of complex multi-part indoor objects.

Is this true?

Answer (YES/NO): NO